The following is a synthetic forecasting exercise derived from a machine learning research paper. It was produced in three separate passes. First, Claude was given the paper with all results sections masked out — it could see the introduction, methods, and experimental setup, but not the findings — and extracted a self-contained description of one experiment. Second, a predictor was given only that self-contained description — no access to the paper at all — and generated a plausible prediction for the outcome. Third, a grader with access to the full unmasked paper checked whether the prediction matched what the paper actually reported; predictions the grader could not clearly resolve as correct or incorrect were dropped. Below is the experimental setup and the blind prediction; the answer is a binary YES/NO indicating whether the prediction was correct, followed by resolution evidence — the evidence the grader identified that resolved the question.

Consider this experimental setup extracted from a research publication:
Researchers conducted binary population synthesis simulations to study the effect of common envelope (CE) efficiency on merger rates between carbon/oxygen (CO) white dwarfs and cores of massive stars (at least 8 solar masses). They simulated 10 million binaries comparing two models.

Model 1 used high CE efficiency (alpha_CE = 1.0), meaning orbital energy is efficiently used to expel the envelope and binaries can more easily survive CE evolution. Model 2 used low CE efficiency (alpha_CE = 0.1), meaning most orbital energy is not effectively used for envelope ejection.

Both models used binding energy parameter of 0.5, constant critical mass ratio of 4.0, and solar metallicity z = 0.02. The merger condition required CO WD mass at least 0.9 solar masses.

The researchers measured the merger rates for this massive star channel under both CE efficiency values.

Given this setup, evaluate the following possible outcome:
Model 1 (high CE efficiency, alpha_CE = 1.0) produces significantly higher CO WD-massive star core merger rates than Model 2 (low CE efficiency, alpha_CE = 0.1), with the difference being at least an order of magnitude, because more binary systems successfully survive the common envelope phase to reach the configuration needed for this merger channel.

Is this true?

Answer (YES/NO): NO